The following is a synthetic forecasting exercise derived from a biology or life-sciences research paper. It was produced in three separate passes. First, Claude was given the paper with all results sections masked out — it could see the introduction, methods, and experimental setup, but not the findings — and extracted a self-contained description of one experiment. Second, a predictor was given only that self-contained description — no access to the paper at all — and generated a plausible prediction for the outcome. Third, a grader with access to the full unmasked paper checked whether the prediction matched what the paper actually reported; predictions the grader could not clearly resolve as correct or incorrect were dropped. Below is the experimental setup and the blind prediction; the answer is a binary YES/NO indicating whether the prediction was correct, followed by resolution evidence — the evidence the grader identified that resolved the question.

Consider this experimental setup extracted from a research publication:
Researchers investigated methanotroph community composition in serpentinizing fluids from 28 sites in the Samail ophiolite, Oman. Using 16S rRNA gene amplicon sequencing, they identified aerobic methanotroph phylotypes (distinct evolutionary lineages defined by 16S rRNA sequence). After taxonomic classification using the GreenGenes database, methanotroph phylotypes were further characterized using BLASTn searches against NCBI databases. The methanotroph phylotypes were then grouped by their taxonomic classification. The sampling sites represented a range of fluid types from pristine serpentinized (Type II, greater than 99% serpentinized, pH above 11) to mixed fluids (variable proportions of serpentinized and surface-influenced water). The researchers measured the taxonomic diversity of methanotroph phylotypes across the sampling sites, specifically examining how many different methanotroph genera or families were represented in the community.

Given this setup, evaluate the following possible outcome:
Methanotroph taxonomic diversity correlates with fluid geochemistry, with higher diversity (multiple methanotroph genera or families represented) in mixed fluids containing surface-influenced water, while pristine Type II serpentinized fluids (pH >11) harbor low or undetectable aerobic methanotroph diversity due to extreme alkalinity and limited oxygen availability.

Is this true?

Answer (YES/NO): YES